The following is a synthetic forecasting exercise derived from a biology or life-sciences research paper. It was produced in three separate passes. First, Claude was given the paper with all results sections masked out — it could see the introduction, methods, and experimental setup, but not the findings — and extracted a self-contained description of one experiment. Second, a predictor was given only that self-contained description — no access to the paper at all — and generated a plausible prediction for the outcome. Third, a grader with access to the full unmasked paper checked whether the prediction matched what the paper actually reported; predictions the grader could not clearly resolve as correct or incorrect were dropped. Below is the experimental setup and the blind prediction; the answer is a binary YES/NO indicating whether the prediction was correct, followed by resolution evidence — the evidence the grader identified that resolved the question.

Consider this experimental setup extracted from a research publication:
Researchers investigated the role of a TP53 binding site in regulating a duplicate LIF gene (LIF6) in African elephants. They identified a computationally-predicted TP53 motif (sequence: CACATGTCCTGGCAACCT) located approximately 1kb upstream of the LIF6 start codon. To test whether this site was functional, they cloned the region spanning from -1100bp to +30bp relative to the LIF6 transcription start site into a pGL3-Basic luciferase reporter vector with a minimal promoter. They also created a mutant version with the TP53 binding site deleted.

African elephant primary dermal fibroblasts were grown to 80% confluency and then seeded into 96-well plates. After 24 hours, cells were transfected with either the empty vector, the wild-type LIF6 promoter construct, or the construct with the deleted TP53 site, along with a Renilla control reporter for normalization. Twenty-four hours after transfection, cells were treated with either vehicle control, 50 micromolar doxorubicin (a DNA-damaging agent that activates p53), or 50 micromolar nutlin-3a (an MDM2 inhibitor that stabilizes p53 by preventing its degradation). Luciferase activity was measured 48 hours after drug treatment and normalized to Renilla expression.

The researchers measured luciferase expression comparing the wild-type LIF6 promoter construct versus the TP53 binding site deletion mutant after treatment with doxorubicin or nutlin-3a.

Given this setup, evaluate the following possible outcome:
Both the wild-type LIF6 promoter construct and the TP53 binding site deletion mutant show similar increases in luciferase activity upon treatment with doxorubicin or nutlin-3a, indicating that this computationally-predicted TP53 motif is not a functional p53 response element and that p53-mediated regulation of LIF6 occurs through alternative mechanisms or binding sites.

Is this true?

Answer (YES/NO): NO